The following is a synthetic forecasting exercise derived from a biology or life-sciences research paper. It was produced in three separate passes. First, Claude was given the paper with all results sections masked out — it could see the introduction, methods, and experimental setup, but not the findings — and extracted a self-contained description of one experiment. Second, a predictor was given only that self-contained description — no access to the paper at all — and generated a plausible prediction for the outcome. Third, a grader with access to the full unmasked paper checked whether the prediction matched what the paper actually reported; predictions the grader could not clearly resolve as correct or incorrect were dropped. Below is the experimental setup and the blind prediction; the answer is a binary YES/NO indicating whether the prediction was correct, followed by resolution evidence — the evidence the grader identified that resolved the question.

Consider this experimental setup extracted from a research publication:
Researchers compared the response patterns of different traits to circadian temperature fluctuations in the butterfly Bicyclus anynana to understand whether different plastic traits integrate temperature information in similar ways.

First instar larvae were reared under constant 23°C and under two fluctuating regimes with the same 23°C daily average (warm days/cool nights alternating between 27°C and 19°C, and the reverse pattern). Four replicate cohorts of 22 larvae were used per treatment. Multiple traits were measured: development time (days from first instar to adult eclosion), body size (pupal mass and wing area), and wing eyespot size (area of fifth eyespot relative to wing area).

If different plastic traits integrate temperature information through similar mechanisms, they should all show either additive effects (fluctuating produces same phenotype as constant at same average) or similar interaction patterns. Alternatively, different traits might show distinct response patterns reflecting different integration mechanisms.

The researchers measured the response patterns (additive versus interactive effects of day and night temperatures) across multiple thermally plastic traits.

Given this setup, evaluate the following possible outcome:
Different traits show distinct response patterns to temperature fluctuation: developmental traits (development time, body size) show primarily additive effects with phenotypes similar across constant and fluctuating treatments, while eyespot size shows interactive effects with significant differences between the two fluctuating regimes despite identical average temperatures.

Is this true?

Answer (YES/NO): NO